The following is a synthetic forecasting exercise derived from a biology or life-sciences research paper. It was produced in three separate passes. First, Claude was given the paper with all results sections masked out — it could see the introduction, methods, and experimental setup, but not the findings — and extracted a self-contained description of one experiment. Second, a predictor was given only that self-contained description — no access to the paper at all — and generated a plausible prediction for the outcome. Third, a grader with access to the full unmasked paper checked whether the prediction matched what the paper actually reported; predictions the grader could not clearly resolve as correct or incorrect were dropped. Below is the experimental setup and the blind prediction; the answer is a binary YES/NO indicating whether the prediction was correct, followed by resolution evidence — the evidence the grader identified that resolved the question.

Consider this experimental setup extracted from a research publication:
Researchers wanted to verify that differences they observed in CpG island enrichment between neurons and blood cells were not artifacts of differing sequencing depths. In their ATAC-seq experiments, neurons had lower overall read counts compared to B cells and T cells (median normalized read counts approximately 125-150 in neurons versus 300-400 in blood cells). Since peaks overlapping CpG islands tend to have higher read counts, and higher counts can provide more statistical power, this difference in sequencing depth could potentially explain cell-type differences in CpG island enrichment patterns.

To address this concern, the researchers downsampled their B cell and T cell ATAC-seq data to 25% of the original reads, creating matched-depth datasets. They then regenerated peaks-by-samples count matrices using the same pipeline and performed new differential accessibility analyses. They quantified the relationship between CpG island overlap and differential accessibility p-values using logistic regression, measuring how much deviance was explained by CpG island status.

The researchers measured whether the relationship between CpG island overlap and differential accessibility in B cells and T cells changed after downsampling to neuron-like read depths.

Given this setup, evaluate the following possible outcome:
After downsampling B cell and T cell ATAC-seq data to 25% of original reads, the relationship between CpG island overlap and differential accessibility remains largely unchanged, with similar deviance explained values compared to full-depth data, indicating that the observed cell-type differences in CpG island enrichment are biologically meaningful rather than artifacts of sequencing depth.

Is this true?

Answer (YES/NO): YES